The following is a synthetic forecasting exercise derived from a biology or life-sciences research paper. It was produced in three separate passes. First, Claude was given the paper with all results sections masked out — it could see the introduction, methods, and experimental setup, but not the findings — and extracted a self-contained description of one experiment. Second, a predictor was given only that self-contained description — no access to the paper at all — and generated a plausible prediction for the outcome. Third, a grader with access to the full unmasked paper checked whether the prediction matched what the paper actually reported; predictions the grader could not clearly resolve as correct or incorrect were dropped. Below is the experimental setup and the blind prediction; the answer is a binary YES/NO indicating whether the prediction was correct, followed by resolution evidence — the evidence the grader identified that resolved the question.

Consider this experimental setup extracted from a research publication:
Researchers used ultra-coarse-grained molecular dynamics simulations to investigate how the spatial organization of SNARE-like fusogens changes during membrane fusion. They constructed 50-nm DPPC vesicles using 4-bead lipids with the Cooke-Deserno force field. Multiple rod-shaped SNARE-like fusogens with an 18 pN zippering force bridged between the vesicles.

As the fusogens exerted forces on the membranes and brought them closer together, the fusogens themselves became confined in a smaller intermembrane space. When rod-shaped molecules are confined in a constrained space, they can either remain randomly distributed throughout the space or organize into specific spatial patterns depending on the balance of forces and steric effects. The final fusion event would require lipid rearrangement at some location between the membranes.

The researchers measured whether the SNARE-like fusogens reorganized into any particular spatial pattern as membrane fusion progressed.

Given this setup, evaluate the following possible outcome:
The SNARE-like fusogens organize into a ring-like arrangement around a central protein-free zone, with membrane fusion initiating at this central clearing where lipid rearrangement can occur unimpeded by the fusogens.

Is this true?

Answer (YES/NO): NO